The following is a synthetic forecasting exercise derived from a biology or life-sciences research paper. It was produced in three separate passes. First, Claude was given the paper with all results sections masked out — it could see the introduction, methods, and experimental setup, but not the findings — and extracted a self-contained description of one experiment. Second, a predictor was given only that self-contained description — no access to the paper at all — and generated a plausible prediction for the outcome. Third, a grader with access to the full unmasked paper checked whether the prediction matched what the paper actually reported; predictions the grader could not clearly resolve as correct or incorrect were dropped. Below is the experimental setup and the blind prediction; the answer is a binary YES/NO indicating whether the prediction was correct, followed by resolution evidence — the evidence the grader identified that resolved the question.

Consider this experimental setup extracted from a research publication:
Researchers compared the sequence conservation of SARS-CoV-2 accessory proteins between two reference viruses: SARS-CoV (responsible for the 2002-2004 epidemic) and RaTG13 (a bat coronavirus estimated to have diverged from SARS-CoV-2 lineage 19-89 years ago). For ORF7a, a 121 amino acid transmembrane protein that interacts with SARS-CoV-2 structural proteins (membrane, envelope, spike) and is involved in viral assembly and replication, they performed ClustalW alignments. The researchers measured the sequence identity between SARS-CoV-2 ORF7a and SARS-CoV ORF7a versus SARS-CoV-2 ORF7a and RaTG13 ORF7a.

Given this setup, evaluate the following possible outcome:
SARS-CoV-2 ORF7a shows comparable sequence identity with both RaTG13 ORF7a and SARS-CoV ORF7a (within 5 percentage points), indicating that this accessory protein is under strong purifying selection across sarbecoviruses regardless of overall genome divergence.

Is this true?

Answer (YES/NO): NO